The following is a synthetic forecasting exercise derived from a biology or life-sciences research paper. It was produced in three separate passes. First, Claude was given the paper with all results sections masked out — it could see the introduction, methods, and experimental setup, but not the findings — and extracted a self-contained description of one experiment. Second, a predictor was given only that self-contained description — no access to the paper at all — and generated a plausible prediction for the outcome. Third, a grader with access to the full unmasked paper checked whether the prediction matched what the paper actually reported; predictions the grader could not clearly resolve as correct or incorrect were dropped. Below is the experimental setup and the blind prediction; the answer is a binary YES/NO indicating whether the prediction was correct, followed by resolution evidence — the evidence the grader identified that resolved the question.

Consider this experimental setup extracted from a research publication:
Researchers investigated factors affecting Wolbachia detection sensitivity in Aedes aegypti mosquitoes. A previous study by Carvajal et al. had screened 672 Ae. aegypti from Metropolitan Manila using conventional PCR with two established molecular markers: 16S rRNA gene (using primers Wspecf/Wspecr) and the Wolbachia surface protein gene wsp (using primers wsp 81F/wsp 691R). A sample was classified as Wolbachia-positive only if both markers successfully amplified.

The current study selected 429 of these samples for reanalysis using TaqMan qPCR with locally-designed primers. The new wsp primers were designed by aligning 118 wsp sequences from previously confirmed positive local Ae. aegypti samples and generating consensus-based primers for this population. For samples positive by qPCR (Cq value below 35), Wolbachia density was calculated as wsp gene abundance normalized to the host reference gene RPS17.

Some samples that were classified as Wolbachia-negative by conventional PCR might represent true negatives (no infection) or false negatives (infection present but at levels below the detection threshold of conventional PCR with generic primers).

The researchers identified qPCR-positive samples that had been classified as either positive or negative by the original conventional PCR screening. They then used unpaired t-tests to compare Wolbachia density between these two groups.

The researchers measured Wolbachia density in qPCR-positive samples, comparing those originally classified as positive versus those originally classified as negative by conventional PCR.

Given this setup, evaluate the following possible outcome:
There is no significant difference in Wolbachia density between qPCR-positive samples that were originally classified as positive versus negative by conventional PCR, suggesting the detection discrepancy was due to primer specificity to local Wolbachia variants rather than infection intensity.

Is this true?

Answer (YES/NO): NO